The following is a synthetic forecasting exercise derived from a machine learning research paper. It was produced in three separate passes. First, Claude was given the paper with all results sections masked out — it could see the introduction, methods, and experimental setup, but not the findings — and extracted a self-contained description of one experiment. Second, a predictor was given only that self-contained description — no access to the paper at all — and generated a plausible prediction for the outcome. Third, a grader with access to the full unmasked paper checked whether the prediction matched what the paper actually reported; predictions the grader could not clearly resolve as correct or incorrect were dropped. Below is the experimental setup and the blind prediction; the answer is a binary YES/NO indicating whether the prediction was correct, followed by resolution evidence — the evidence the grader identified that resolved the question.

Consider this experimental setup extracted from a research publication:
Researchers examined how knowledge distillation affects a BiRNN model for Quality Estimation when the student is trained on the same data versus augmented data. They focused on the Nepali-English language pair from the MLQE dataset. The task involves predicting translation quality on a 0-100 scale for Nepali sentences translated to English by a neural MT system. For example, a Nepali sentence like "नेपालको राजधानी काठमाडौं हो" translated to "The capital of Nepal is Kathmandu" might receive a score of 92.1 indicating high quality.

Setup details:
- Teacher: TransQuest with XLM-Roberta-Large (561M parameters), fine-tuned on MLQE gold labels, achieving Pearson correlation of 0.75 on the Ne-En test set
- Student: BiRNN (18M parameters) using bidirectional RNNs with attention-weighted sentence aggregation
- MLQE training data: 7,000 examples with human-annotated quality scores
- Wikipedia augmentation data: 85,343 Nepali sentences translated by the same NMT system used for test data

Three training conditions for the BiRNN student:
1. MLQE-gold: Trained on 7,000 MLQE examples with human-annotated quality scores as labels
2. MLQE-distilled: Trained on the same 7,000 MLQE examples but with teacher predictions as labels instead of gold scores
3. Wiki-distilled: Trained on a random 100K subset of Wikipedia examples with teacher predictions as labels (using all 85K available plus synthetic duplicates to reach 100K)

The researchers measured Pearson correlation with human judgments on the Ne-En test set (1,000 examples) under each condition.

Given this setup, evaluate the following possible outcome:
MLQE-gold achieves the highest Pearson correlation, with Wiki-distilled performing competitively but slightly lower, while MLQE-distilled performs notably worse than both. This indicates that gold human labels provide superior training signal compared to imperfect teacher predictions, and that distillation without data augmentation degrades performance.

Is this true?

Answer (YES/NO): NO